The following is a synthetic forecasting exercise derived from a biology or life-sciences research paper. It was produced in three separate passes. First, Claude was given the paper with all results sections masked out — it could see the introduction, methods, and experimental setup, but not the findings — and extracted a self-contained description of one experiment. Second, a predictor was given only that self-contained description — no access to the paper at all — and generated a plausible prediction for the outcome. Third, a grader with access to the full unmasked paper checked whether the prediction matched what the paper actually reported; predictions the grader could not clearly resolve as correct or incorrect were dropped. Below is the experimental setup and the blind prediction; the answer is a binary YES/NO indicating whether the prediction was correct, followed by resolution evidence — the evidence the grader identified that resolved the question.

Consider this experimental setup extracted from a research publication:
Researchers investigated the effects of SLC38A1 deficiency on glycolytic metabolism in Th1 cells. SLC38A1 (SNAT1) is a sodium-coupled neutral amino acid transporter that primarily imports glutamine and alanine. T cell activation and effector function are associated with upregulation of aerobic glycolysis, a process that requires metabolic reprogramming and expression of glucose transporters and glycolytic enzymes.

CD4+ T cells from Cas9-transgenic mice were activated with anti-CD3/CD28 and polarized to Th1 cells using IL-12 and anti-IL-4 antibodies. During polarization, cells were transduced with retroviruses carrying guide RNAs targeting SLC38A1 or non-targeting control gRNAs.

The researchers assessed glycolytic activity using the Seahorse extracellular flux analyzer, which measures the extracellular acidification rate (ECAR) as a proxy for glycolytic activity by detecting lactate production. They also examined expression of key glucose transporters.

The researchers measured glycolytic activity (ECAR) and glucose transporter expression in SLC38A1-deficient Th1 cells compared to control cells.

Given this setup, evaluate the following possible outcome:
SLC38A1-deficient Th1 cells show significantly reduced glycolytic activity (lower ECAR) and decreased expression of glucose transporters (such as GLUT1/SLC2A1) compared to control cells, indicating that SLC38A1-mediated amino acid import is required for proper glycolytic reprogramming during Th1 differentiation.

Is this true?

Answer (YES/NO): NO